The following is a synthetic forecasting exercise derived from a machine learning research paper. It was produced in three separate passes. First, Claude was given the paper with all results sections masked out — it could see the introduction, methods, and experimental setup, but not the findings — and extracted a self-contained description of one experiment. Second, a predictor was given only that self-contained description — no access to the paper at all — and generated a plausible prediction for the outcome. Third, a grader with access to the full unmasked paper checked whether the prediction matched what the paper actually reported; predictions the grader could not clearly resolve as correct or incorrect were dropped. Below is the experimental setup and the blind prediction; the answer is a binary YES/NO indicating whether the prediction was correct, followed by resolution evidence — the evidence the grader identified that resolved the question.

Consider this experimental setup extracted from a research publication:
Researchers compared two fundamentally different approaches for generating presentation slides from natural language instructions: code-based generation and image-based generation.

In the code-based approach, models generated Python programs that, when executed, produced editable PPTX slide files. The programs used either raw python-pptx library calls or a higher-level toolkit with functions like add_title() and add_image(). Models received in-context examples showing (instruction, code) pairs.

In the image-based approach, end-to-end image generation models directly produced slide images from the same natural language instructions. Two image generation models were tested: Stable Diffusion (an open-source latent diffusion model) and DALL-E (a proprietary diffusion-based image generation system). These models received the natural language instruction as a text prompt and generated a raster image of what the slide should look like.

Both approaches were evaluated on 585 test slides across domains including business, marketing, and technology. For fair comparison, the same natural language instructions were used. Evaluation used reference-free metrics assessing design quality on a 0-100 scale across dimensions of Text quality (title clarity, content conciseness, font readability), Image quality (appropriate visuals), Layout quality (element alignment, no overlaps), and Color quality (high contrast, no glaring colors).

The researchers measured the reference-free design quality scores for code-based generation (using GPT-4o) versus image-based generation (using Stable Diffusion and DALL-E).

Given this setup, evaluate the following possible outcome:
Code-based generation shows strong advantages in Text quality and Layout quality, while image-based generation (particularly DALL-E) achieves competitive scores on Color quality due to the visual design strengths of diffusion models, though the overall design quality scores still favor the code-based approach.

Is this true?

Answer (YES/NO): NO